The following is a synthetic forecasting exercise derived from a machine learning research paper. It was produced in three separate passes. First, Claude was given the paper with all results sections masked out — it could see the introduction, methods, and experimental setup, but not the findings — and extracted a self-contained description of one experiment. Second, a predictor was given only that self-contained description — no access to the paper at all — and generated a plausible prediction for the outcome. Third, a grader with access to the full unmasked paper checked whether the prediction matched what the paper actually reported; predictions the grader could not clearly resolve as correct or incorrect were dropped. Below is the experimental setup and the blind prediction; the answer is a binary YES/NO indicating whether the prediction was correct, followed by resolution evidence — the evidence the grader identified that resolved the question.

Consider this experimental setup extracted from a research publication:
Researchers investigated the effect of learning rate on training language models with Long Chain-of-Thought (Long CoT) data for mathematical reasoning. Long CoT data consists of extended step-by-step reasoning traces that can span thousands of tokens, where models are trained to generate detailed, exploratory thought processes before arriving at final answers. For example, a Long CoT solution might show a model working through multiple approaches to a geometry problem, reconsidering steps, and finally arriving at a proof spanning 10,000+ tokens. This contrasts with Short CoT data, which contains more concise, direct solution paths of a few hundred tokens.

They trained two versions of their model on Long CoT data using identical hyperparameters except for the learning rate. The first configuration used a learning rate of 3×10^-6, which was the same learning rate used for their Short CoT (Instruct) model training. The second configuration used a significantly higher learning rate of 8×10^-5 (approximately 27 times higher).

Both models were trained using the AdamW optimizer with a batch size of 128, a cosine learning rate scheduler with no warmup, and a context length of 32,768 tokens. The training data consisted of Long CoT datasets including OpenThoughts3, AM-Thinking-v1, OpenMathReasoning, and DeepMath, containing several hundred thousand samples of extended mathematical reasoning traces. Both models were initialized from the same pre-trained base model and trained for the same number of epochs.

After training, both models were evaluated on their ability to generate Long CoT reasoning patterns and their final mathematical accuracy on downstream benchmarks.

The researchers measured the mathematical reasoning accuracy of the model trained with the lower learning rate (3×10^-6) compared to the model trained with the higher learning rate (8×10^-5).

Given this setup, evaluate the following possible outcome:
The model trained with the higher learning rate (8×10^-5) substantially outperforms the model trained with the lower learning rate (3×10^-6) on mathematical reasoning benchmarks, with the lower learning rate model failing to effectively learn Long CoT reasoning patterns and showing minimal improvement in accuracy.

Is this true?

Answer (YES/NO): NO